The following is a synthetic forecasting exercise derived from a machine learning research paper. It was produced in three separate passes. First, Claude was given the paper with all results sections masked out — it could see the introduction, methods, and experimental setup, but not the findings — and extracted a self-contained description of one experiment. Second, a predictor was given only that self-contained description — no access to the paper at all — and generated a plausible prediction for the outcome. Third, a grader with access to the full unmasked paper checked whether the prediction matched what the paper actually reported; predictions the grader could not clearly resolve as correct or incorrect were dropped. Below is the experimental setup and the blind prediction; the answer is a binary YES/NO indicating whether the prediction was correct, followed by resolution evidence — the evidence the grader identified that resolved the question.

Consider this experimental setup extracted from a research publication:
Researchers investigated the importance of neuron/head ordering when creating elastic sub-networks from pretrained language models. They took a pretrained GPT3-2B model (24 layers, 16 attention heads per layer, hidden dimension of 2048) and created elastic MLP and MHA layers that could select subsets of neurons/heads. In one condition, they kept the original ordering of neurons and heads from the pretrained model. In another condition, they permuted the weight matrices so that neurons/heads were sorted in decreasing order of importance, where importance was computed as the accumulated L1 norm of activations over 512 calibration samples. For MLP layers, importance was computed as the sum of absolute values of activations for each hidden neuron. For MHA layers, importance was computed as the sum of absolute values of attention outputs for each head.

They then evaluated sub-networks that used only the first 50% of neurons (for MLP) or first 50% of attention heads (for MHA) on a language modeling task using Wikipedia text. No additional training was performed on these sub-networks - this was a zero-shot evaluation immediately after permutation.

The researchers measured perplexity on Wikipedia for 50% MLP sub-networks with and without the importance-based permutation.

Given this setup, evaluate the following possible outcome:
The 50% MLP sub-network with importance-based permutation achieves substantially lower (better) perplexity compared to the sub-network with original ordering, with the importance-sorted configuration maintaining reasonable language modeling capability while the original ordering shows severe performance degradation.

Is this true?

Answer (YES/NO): YES